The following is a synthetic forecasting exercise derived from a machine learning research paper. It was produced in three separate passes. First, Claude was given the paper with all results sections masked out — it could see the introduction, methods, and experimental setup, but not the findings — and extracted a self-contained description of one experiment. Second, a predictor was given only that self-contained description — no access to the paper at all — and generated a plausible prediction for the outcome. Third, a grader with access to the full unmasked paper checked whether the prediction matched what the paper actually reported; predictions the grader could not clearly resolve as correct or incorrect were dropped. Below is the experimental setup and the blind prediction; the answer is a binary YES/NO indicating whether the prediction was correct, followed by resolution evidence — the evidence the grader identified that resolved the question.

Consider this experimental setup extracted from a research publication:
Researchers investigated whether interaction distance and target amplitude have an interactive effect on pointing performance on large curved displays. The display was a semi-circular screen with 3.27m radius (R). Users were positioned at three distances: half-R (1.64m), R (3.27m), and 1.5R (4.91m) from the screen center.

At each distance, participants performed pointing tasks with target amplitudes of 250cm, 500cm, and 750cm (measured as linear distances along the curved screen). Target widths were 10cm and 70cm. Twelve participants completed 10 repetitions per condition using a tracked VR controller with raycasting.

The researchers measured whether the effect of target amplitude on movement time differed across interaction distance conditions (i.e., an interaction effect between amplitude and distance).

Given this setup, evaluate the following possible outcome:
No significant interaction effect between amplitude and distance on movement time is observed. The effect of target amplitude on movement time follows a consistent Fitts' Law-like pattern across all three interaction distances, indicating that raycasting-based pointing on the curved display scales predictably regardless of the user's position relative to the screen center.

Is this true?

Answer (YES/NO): NO